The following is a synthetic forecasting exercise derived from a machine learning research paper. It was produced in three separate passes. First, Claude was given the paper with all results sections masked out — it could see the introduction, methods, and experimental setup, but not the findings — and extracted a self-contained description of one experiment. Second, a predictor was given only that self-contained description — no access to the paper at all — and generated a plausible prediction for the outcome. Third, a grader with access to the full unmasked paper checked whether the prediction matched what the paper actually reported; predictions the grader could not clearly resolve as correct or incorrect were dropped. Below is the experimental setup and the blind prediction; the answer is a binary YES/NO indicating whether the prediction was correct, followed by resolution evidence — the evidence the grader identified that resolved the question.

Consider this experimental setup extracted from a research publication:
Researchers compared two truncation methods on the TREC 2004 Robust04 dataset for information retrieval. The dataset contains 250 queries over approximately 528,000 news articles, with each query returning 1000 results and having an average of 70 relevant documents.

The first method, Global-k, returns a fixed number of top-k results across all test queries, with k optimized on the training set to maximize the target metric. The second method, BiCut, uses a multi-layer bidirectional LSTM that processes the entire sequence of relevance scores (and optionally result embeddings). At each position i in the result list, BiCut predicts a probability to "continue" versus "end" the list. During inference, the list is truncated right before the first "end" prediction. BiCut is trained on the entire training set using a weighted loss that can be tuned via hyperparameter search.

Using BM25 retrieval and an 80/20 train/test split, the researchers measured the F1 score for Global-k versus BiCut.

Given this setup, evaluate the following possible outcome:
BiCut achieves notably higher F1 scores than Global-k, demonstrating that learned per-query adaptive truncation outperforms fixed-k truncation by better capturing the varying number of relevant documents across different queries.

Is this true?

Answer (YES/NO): NO